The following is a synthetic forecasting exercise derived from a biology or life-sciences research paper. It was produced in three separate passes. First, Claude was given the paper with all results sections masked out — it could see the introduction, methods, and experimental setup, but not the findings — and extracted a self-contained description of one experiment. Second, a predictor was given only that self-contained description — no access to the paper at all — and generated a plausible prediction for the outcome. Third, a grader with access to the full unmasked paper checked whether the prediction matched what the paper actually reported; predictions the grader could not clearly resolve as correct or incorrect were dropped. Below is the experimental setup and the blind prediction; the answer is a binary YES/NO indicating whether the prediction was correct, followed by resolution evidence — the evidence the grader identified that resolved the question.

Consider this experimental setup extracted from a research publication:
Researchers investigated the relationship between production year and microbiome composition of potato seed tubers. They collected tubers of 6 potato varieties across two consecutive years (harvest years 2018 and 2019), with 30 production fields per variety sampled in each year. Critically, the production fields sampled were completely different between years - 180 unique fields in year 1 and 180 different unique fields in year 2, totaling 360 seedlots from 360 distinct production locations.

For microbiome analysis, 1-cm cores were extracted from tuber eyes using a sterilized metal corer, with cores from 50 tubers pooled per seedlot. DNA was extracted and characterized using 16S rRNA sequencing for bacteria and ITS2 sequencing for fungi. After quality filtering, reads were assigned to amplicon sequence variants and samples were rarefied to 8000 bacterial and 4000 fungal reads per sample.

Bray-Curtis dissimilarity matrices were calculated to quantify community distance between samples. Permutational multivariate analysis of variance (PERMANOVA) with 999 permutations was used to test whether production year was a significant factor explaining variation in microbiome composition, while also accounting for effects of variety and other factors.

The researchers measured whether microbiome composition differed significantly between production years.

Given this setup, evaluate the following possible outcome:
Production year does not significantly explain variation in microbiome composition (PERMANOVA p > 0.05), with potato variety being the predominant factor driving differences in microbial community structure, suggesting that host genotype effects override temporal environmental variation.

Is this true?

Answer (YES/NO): NO